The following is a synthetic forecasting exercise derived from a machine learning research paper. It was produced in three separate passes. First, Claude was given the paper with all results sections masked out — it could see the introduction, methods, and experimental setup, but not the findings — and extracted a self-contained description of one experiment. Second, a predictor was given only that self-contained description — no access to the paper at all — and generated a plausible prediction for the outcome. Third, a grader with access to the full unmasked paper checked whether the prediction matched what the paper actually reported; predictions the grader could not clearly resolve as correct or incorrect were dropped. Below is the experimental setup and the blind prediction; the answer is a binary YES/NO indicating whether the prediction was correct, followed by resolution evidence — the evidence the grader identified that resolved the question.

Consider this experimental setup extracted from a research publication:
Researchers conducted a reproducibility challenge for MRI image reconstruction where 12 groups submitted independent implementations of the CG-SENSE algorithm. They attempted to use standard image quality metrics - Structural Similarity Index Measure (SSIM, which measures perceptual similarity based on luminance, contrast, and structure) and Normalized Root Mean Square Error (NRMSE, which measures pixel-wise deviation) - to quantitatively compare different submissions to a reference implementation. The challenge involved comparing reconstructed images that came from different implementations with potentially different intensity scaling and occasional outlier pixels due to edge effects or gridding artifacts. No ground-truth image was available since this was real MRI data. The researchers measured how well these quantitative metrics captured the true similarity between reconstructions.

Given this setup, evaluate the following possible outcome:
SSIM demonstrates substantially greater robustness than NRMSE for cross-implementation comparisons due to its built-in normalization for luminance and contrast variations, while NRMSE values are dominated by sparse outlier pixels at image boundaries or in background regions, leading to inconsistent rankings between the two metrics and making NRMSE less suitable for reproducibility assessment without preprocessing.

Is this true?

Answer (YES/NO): NO